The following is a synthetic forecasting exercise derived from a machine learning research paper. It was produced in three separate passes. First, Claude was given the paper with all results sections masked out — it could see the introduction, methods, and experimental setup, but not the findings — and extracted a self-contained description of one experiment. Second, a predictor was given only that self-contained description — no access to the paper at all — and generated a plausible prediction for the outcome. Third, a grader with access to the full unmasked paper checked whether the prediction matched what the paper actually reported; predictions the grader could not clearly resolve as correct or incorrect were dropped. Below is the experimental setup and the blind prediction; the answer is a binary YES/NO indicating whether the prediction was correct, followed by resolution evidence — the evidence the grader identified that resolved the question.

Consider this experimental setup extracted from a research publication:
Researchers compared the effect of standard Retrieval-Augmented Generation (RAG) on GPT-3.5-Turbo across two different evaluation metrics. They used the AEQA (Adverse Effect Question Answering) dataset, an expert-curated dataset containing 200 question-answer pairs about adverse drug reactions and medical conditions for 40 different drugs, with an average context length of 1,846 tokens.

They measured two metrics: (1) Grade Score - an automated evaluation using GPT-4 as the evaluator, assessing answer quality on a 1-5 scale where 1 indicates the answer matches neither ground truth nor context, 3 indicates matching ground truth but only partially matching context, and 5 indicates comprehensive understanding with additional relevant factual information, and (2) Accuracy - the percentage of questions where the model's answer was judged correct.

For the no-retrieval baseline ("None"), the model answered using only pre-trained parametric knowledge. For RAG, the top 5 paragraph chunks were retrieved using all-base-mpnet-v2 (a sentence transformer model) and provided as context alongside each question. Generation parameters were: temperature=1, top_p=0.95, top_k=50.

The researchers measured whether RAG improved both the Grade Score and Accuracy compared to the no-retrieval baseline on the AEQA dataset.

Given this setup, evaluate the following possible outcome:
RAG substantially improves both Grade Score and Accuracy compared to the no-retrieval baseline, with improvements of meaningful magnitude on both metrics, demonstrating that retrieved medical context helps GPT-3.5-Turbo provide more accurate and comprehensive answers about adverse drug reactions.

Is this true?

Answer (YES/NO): NO